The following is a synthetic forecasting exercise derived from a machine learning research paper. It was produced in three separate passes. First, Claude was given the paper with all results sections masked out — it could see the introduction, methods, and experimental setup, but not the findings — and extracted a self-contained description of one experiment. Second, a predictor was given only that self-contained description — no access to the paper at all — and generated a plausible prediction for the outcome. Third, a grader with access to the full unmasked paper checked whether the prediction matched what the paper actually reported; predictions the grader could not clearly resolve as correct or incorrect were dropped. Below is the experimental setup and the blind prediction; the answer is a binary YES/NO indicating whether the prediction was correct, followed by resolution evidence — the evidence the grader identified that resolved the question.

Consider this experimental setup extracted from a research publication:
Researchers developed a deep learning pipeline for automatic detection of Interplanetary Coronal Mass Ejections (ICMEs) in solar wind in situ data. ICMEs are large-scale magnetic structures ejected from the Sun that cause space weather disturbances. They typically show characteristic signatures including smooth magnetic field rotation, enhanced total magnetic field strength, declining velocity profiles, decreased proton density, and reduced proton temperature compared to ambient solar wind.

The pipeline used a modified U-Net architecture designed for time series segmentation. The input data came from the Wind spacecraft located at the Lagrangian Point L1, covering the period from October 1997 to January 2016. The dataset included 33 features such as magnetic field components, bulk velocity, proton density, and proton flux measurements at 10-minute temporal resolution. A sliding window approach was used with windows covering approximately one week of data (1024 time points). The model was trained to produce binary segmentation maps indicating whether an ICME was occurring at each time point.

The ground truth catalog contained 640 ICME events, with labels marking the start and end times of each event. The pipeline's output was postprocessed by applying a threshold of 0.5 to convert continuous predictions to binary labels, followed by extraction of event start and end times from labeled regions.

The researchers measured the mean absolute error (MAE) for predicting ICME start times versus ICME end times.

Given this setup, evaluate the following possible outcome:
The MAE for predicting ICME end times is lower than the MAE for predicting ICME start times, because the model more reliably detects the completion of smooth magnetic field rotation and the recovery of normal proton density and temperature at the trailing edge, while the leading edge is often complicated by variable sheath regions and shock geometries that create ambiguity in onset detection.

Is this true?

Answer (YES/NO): NO